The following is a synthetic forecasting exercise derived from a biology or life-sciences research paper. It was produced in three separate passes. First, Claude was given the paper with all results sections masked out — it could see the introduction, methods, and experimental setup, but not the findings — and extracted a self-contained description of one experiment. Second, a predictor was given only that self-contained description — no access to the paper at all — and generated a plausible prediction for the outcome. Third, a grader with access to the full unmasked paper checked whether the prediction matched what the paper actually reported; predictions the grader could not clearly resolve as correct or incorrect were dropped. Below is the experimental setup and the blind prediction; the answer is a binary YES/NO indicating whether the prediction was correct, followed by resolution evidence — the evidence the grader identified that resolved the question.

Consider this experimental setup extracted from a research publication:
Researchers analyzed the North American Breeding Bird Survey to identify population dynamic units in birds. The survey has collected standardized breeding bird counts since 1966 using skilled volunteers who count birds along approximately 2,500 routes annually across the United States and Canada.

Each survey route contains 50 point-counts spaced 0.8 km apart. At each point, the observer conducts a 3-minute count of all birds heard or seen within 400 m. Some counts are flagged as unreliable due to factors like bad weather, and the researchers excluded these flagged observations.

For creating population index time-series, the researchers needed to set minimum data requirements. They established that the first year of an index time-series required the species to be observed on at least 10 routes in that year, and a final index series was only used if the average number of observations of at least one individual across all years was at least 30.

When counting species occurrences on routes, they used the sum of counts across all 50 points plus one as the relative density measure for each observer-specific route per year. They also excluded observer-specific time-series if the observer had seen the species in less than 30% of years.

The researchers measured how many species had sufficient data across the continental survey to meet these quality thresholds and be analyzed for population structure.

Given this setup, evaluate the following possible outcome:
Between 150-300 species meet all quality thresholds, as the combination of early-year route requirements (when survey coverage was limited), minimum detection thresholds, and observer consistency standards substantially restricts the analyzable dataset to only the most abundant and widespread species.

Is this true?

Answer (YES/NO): YES